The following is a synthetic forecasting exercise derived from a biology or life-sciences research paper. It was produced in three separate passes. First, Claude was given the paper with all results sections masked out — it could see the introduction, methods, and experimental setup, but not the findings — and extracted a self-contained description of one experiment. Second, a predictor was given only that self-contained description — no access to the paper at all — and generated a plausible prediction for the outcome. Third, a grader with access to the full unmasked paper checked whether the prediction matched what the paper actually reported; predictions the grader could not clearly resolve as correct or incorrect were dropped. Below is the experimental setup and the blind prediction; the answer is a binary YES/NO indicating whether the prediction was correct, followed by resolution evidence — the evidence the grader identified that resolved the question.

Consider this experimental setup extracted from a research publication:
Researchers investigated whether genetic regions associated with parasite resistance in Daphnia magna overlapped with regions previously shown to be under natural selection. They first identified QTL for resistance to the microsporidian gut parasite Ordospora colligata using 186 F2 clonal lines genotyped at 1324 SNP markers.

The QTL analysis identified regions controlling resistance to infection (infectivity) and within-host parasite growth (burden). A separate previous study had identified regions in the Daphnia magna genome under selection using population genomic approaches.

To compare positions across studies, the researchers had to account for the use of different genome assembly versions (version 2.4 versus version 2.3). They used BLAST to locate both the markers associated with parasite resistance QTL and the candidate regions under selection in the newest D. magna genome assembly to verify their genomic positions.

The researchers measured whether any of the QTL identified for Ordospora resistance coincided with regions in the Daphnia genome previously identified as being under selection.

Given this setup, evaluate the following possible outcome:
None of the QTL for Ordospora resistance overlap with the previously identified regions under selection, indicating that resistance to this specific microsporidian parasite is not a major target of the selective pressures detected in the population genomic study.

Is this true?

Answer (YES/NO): NO